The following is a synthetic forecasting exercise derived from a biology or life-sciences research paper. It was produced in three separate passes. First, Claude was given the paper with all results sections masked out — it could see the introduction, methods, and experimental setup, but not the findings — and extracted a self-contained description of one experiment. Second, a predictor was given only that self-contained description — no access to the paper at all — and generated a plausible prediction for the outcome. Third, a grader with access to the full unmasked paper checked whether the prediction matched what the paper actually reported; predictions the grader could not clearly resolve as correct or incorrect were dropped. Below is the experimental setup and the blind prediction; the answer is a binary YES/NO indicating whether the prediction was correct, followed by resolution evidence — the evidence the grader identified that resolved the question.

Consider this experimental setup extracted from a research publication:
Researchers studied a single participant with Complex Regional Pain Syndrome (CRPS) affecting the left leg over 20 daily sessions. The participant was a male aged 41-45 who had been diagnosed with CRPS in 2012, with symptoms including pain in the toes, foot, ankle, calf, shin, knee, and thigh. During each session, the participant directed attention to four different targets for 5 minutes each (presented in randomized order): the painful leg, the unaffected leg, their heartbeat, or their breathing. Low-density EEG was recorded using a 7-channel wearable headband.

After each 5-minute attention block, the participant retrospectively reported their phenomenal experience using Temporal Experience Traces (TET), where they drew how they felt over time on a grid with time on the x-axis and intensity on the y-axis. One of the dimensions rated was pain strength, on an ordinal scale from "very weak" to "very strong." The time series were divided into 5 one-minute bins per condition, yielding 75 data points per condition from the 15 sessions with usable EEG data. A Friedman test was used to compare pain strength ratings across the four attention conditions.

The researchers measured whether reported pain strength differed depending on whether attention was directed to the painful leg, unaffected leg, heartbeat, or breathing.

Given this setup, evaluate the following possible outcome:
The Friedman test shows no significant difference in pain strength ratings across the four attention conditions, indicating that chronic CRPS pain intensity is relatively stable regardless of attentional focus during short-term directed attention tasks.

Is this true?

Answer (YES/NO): NO